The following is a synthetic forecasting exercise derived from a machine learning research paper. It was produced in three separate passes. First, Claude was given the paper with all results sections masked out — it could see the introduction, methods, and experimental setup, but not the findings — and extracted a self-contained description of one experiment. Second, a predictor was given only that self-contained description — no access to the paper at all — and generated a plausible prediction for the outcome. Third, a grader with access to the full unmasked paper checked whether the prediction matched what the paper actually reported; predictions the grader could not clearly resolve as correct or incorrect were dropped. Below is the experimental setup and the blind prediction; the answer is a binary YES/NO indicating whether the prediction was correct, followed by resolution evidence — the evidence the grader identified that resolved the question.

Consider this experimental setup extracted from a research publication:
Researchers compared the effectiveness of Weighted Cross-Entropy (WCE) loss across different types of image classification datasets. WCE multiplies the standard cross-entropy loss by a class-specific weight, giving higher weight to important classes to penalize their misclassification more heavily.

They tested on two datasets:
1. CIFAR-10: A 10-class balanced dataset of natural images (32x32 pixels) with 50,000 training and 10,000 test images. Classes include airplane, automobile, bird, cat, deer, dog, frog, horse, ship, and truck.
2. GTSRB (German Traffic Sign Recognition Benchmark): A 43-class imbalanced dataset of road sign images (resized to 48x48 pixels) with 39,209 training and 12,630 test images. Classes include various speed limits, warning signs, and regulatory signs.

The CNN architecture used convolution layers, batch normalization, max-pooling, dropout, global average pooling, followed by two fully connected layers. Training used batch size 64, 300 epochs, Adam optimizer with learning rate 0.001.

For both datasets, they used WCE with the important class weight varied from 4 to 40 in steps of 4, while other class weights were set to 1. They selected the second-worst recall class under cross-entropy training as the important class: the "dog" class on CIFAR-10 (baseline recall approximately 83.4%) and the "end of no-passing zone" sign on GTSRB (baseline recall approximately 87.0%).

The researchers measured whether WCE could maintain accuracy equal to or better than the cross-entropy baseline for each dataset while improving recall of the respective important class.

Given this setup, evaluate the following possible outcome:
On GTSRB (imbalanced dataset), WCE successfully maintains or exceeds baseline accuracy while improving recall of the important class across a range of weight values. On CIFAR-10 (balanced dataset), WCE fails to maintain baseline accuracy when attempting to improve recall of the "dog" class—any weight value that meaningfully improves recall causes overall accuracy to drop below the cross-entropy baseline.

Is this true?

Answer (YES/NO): YES